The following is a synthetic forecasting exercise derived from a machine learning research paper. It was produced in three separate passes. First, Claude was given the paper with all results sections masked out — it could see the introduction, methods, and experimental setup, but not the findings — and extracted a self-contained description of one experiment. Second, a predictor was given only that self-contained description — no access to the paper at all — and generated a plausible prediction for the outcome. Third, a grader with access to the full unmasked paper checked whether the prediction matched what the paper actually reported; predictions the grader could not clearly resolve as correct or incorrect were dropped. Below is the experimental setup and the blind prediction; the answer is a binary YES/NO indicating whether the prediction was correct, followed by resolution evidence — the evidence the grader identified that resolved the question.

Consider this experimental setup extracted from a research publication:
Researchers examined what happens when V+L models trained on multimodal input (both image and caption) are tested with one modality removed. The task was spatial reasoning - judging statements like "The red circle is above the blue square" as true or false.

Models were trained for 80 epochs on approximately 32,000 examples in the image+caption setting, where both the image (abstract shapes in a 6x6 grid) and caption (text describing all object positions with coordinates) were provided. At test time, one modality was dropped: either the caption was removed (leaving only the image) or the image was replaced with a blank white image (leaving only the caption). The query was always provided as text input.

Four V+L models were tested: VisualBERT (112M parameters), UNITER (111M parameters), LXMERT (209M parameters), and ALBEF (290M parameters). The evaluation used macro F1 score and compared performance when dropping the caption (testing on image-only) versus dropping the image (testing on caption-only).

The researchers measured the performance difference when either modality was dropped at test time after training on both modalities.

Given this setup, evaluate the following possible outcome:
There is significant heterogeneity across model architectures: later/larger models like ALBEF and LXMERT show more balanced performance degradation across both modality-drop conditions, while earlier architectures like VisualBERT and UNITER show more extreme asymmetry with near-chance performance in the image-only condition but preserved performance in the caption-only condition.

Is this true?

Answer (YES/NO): NO